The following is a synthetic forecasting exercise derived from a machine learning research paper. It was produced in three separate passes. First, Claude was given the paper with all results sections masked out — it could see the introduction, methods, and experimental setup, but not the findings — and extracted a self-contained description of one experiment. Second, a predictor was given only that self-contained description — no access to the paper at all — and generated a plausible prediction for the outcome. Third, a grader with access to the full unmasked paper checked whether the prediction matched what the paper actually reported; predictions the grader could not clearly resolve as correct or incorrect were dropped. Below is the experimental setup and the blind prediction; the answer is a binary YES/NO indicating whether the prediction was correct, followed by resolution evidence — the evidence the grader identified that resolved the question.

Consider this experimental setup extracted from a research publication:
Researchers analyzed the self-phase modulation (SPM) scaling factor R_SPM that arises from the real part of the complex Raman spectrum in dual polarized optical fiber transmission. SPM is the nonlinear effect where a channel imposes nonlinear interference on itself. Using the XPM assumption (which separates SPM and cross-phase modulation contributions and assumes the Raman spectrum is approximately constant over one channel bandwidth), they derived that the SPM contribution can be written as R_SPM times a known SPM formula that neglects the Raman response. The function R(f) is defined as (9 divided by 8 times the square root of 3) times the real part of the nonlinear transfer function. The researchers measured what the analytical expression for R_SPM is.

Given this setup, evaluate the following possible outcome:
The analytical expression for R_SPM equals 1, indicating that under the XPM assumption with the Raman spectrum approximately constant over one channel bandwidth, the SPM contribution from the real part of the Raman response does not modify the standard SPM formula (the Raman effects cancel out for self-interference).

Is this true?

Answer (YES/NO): NO